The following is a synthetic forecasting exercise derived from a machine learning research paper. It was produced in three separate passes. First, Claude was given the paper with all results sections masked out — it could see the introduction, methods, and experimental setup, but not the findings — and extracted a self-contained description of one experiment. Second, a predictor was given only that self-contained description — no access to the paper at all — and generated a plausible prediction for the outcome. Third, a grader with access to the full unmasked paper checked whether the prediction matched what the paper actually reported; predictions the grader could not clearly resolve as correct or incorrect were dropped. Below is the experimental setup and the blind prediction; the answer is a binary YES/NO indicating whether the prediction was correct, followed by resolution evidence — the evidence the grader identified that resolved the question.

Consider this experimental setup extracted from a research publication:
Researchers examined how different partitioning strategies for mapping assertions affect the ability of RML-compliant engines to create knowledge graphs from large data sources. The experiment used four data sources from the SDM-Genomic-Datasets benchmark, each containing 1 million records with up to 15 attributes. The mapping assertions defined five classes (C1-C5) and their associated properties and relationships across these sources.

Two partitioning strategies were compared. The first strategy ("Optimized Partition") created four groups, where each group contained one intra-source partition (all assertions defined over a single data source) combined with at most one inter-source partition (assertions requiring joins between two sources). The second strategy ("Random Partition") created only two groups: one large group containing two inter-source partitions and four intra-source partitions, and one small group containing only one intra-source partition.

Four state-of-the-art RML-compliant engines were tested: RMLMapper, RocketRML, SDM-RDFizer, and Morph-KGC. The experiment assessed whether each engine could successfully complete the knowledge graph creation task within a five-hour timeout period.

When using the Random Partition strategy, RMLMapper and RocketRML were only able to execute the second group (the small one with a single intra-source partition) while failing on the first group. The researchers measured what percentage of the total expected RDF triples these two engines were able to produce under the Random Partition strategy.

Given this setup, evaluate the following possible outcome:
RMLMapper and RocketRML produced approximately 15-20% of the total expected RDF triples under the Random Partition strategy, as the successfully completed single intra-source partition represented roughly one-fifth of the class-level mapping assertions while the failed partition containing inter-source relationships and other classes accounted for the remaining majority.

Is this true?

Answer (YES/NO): NO